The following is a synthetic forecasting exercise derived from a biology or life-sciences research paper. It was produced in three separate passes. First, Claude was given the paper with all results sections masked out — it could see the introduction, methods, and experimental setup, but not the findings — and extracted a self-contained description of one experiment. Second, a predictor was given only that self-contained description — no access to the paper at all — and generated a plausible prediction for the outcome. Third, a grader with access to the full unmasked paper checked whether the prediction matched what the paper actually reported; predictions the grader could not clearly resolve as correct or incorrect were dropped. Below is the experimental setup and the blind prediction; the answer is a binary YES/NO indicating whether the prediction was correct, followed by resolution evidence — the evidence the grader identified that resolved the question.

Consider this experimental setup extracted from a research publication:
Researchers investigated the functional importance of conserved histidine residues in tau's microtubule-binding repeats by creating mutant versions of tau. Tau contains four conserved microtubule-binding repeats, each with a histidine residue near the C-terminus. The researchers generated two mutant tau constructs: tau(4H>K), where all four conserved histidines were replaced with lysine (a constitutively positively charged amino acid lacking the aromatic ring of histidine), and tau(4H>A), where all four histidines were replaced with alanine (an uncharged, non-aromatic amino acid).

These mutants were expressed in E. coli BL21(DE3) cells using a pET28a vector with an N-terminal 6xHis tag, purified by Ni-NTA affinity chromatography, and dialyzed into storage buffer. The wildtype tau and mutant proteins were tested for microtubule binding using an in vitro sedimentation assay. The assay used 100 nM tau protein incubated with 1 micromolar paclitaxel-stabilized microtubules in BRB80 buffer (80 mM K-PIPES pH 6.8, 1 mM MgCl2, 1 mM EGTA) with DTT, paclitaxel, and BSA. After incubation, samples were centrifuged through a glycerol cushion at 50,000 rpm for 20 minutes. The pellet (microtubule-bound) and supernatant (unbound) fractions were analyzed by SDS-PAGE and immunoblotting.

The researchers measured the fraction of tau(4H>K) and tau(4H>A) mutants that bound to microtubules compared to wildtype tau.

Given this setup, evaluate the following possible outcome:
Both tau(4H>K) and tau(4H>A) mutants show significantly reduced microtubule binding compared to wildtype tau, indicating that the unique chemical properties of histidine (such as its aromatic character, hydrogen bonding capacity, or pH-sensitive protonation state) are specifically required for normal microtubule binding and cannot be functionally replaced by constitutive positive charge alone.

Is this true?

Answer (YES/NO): YES